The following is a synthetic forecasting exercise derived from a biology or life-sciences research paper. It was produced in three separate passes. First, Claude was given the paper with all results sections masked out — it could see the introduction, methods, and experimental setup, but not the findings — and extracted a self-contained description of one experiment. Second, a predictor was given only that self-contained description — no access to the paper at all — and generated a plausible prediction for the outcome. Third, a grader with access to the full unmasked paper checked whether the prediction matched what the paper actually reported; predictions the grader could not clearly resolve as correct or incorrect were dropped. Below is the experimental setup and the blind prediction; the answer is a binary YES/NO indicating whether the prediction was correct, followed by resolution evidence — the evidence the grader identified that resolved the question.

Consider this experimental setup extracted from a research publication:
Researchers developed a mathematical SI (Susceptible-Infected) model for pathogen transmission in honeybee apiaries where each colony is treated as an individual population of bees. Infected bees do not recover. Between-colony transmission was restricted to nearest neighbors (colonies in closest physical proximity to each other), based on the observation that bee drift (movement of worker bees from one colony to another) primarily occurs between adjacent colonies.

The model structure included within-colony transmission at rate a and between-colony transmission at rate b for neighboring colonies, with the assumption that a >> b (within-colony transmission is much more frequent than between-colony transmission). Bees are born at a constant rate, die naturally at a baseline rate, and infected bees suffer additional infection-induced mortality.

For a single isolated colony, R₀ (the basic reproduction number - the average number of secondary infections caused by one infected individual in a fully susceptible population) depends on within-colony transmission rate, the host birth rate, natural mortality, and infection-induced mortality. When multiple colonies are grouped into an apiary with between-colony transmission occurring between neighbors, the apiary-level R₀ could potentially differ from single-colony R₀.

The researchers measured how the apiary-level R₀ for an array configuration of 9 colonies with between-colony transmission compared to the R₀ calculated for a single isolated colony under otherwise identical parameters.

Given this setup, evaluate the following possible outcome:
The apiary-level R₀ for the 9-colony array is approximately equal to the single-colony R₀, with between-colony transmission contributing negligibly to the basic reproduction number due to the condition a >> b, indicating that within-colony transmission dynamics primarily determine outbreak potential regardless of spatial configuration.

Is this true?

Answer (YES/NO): NO